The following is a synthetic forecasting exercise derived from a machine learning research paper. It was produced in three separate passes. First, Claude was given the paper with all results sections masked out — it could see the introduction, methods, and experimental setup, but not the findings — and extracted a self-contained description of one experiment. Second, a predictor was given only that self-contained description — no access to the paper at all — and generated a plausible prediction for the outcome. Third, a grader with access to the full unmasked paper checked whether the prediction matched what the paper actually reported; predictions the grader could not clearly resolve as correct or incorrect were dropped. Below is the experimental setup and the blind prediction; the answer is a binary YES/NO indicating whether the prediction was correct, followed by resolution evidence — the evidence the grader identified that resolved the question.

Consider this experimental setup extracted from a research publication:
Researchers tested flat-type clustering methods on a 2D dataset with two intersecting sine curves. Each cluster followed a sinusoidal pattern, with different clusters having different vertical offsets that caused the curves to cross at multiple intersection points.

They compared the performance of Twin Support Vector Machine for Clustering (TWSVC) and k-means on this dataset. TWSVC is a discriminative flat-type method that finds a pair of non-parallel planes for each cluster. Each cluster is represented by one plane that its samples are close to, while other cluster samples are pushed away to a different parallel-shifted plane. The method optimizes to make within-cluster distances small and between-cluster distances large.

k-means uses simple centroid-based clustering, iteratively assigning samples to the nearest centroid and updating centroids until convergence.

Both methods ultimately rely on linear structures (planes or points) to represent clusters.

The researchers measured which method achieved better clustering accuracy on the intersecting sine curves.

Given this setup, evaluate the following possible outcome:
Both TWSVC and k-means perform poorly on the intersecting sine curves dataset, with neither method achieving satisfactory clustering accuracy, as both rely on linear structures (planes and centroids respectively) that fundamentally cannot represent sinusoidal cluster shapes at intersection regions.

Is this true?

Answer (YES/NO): YES